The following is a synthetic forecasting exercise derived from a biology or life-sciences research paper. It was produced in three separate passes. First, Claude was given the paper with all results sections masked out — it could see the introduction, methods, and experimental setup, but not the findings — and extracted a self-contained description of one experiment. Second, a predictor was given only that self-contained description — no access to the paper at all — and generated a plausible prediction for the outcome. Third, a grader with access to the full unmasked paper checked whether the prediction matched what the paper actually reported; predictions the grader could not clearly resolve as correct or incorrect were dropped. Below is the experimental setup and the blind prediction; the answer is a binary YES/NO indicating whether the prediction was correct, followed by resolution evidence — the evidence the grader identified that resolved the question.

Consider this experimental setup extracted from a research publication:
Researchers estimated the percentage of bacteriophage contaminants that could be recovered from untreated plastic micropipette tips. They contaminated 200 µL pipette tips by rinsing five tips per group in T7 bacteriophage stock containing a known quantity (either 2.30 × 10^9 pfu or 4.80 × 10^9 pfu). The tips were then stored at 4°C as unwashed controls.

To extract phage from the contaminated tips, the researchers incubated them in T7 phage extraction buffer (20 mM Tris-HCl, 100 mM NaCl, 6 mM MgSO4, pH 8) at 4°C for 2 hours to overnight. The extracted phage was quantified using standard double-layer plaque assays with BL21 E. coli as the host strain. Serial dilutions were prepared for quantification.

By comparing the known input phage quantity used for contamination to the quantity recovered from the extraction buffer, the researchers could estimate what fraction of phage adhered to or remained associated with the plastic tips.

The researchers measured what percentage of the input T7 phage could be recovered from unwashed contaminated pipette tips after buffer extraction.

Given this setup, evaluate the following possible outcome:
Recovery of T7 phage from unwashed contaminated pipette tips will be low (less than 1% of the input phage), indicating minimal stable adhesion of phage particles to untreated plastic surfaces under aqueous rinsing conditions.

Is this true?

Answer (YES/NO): YES